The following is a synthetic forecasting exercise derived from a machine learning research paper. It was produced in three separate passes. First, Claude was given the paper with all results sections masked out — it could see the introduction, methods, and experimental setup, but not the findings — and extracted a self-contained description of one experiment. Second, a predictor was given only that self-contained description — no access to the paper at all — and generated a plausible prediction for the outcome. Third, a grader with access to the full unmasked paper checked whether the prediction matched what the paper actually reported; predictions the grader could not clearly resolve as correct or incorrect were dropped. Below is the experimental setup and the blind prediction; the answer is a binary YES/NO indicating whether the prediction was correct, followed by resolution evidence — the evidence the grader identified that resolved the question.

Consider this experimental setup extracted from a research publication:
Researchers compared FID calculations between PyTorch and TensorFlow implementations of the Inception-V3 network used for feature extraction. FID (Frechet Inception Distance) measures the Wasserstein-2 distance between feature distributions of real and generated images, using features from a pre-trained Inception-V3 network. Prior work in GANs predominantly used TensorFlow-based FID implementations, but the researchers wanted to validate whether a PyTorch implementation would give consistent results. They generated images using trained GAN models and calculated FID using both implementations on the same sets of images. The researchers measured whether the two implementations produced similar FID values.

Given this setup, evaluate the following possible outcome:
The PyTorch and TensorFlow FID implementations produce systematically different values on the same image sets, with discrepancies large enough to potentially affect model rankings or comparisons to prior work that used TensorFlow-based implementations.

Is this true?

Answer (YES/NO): NO